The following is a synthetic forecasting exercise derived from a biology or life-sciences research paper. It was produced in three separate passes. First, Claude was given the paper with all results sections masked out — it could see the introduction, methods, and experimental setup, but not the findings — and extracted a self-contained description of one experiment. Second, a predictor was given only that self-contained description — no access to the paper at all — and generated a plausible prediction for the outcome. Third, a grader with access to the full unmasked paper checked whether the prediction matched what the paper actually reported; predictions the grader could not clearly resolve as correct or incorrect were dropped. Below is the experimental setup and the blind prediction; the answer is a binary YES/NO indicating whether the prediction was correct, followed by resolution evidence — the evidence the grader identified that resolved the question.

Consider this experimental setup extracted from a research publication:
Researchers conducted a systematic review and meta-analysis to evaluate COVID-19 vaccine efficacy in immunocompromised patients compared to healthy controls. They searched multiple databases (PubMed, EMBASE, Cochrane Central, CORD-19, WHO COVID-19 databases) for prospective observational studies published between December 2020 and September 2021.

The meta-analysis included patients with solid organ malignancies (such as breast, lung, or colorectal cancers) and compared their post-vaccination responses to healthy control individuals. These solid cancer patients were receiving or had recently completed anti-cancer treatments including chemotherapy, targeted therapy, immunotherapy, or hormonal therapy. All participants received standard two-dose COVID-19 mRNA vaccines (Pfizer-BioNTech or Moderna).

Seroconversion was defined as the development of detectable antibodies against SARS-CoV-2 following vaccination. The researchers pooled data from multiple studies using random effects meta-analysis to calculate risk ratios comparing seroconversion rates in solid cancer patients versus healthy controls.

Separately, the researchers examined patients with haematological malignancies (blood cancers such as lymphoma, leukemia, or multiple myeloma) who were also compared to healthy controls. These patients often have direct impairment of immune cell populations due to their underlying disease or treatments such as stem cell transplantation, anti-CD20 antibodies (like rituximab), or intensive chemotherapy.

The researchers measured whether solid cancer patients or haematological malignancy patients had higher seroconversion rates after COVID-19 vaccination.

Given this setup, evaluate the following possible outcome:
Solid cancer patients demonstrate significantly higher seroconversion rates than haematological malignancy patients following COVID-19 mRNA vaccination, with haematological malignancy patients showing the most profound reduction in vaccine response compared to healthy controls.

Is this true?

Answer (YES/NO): NO